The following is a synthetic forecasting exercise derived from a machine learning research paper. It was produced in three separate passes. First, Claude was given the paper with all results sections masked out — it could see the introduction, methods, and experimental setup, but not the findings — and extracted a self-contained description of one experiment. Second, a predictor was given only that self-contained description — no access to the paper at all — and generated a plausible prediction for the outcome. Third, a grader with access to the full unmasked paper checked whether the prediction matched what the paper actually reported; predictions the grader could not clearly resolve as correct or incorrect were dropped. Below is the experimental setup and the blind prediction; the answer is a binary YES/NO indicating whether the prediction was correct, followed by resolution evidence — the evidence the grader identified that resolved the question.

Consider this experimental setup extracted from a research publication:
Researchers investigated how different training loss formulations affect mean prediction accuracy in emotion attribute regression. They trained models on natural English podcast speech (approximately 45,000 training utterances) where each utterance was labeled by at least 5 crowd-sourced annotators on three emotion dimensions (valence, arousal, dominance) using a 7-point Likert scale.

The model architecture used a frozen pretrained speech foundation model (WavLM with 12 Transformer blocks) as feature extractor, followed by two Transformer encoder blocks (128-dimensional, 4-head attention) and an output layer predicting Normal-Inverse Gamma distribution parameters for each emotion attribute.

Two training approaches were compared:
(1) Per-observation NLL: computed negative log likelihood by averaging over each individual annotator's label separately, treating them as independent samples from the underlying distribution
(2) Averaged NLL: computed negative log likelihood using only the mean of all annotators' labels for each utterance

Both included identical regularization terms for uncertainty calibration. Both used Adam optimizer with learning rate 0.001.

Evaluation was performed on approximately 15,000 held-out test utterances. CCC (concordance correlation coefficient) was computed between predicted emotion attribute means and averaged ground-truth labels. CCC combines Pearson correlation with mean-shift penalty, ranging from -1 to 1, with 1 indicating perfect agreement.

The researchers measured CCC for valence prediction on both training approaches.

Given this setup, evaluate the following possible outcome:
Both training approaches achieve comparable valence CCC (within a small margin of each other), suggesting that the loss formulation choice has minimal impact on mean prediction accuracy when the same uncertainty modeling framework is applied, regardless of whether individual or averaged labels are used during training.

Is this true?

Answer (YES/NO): NO